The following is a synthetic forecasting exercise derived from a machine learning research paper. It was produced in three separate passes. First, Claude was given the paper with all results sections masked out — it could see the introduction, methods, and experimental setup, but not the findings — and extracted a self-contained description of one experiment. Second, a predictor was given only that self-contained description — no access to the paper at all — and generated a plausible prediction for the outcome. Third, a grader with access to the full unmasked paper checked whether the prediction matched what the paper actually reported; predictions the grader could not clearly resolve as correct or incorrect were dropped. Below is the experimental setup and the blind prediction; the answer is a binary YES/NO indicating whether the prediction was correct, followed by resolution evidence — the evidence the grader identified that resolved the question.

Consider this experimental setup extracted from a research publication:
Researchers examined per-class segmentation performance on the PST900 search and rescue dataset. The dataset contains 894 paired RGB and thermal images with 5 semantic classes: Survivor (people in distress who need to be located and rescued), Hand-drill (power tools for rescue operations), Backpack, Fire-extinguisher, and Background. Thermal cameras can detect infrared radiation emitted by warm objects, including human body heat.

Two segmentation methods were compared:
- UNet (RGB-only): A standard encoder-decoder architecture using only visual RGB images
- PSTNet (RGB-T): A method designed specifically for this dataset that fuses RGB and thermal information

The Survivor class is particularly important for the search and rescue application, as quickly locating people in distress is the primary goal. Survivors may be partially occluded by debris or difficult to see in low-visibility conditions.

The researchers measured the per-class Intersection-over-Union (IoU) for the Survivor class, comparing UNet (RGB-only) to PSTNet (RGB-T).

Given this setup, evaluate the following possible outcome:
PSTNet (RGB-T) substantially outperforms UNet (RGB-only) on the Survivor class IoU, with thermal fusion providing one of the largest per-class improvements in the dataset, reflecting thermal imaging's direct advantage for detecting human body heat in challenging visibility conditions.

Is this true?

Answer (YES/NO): YES